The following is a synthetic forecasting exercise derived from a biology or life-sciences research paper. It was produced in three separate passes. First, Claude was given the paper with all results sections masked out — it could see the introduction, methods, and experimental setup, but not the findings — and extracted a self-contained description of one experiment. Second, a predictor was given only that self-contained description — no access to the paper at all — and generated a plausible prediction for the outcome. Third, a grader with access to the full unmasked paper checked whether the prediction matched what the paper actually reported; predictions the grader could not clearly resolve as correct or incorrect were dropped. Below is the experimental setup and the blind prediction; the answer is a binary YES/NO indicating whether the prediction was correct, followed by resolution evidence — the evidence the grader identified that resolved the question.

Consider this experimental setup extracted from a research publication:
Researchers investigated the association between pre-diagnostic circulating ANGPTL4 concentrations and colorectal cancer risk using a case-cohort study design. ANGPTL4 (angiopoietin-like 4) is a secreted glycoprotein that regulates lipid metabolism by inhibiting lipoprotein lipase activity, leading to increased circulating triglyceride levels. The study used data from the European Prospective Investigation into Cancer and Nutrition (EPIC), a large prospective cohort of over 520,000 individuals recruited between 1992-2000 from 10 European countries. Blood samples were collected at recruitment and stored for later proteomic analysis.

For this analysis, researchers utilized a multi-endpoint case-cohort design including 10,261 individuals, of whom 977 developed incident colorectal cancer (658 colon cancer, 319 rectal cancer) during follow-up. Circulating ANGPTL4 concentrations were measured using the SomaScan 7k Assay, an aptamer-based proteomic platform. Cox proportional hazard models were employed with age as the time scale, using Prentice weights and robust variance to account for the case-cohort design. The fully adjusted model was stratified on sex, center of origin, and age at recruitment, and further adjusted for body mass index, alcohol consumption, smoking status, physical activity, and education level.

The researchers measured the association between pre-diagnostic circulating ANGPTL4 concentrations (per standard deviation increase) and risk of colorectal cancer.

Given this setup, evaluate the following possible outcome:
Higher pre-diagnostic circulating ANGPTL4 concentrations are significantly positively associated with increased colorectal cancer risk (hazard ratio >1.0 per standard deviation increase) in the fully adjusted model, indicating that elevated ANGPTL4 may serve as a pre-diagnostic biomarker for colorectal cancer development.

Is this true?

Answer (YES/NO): YES